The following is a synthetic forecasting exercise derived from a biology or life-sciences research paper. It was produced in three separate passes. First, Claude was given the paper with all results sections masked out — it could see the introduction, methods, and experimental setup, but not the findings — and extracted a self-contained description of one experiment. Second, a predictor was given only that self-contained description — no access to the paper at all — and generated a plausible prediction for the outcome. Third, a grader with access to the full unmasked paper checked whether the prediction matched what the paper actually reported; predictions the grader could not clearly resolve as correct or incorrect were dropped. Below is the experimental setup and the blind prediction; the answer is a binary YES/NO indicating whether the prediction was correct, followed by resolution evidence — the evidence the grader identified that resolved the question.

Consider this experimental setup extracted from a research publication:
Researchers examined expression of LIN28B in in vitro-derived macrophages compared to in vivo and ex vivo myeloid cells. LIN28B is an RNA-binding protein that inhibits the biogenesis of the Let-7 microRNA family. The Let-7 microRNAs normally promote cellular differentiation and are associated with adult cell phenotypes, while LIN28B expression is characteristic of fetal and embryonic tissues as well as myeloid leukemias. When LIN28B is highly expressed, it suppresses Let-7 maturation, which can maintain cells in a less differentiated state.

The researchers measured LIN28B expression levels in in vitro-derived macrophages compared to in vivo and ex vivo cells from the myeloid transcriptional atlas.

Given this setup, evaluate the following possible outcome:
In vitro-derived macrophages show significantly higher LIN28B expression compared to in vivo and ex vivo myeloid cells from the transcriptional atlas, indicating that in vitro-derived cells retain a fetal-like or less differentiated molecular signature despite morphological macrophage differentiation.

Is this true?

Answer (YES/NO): YES